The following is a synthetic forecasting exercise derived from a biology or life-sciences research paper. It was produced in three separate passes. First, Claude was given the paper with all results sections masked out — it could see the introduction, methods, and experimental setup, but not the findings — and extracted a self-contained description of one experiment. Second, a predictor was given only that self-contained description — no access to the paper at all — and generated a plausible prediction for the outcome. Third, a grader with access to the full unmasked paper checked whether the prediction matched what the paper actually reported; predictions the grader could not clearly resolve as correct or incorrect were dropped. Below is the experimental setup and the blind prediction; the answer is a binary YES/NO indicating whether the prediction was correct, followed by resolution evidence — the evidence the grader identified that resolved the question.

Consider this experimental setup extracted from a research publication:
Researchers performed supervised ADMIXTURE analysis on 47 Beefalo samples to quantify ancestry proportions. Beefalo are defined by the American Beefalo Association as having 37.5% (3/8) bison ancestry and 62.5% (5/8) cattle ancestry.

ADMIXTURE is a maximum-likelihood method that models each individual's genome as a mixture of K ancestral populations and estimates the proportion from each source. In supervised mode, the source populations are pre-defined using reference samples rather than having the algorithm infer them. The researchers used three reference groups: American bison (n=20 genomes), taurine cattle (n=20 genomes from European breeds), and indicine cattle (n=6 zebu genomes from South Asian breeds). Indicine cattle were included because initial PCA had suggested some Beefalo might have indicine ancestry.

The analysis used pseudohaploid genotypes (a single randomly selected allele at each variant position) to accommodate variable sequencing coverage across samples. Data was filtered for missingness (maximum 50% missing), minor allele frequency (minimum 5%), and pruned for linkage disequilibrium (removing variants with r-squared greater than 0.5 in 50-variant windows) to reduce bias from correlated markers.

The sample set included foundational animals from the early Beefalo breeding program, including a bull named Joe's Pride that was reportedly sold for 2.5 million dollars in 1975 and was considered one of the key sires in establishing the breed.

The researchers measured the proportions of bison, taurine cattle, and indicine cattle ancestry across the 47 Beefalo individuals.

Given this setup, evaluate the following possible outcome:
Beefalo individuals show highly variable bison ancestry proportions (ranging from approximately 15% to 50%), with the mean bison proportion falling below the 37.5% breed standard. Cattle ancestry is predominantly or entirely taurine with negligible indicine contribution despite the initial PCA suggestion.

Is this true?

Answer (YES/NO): NO